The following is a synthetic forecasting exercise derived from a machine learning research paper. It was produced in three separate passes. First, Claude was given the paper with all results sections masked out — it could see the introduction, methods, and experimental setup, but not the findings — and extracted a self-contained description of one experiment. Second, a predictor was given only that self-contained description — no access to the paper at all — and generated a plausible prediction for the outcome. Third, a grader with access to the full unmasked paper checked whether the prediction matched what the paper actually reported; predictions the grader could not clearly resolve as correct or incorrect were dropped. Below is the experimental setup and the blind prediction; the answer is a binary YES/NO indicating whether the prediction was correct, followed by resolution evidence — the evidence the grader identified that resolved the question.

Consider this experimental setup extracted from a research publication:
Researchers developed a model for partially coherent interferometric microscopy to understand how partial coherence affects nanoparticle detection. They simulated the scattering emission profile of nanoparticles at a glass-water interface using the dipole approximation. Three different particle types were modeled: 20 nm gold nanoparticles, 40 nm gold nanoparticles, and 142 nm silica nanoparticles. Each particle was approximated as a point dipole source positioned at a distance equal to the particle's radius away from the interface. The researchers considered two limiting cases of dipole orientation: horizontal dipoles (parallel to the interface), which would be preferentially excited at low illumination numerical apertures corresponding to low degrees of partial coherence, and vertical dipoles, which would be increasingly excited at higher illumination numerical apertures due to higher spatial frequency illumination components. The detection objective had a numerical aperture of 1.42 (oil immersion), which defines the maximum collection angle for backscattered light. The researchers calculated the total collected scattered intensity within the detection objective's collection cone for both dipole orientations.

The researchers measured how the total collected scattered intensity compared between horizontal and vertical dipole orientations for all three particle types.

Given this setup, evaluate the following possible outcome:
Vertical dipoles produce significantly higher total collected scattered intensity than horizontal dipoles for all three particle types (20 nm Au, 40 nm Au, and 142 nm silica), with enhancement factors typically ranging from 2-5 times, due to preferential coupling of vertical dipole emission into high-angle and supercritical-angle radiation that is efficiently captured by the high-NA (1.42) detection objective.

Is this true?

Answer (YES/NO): NO